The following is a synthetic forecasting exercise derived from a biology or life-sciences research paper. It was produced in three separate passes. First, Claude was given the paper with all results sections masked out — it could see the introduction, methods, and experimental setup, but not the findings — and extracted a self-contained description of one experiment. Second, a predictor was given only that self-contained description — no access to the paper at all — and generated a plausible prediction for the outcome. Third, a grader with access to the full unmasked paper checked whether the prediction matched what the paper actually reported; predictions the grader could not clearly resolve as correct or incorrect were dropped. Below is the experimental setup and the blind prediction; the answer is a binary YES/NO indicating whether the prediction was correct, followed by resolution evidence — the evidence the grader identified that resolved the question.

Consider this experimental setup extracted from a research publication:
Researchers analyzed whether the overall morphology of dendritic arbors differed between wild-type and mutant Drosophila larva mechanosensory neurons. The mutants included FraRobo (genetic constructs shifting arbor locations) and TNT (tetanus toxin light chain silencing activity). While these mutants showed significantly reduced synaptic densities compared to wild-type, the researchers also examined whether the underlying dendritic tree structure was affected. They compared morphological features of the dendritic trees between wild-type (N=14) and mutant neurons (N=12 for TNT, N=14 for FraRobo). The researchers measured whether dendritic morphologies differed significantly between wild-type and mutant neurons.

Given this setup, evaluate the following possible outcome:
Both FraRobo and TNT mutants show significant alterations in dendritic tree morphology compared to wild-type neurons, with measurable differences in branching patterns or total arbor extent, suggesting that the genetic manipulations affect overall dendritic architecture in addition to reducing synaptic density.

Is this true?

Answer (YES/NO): NO